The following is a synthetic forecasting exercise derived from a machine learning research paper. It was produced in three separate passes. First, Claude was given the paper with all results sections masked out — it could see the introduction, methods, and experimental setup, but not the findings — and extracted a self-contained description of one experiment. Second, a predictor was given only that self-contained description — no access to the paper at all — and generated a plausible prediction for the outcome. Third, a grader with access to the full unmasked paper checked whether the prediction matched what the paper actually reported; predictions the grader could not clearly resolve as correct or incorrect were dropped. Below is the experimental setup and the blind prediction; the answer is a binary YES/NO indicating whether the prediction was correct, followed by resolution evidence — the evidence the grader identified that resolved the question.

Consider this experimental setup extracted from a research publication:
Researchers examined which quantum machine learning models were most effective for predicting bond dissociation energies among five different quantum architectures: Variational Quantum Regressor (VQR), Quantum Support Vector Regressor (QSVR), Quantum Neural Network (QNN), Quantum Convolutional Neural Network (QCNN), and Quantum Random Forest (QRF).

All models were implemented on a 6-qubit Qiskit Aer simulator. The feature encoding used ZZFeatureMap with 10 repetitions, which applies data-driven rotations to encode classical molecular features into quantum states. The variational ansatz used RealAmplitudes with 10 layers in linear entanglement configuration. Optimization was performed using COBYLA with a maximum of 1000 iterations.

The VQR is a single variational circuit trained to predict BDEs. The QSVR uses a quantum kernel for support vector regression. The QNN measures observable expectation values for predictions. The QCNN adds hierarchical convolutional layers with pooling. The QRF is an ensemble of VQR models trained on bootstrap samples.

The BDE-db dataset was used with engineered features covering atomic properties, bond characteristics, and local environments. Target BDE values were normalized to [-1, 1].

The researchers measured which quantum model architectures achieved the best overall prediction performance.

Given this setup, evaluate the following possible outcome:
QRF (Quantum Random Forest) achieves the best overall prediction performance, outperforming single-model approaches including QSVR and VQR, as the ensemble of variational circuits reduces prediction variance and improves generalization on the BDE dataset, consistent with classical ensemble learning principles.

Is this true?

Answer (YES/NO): NO